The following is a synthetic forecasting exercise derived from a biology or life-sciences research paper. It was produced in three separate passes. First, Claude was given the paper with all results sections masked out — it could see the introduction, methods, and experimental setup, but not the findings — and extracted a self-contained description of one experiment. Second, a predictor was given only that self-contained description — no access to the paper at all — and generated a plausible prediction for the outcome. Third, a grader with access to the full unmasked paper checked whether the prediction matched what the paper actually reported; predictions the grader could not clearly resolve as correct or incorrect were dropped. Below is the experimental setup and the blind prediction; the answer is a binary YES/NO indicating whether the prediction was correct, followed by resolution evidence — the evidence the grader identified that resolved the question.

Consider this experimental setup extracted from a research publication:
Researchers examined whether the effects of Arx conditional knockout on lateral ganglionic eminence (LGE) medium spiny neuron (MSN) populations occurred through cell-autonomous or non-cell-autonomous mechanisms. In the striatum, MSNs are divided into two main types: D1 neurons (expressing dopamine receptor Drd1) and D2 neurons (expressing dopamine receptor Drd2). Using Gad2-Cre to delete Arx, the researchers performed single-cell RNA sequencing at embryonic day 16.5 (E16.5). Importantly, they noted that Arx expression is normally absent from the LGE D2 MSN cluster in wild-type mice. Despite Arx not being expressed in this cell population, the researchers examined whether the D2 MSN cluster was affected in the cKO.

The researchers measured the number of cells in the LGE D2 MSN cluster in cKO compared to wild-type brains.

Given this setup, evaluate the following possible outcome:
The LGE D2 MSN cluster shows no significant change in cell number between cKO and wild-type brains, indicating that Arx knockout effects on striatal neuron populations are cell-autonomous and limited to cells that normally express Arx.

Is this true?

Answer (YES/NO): YES